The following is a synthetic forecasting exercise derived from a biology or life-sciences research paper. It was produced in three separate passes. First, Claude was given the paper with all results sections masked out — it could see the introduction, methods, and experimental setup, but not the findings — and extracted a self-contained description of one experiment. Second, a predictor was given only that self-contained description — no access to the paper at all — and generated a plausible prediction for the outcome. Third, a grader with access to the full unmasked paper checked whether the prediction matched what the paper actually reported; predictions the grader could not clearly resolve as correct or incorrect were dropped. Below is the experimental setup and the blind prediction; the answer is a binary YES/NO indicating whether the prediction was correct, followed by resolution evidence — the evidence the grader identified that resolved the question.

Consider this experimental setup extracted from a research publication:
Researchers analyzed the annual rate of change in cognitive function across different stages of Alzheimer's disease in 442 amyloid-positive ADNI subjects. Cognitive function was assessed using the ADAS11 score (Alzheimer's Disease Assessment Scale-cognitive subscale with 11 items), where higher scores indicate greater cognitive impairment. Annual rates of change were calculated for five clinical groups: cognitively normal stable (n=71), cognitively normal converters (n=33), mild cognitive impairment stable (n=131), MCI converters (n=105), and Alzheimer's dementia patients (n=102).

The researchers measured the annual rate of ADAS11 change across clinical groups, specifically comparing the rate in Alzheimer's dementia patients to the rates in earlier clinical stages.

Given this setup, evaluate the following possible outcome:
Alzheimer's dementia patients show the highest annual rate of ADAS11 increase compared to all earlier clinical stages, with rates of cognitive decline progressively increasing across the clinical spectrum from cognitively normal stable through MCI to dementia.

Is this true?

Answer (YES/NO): YES